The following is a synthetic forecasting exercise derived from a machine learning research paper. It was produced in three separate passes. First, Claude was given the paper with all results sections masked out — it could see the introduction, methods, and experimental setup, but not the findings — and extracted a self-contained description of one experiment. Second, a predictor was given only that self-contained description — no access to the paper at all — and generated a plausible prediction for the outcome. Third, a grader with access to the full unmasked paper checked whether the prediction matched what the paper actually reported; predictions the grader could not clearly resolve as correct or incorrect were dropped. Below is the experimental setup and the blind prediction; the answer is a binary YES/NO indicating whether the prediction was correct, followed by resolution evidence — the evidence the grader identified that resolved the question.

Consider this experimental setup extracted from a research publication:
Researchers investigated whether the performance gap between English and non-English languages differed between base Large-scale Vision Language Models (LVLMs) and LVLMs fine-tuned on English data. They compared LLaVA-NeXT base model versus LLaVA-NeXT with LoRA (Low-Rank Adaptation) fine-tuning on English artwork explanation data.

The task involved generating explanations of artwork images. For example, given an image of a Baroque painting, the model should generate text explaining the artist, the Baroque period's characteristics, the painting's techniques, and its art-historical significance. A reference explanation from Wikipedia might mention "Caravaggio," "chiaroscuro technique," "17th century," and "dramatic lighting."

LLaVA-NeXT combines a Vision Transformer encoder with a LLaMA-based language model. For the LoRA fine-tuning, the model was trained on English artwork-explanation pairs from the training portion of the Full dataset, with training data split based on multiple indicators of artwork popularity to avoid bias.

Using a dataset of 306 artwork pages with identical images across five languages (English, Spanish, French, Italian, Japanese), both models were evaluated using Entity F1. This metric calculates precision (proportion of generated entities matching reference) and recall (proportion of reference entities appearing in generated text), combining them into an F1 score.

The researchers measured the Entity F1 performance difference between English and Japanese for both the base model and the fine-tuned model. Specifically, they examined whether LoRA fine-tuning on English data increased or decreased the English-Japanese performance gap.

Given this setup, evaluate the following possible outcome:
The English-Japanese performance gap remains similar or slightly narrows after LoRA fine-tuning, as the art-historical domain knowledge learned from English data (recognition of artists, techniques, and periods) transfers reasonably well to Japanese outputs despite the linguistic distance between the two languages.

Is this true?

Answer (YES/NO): NO